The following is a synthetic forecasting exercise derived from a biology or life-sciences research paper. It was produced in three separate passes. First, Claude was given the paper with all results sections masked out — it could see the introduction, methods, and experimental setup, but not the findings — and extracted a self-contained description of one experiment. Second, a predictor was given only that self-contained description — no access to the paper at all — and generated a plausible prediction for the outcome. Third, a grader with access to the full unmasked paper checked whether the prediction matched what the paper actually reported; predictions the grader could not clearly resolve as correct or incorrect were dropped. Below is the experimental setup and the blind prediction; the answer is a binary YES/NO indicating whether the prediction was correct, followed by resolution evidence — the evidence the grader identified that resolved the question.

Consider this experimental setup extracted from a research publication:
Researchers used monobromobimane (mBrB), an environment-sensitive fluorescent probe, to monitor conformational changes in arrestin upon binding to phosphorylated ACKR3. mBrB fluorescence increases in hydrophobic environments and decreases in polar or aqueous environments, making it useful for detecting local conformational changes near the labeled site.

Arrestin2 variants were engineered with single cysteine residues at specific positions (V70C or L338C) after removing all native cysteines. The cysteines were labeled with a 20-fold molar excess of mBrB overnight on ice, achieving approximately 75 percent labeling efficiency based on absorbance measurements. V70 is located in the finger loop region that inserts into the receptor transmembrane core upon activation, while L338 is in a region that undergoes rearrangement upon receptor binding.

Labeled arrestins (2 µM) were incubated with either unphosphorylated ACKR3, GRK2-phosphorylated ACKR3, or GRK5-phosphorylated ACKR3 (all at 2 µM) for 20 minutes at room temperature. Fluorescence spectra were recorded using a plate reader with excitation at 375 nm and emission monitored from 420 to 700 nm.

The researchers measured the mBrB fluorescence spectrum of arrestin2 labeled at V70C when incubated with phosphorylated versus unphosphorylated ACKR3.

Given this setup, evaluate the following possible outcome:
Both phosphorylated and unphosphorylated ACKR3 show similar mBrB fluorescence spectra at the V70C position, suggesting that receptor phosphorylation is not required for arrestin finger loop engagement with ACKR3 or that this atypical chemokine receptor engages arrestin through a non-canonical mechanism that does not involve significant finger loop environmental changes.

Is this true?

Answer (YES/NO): NO